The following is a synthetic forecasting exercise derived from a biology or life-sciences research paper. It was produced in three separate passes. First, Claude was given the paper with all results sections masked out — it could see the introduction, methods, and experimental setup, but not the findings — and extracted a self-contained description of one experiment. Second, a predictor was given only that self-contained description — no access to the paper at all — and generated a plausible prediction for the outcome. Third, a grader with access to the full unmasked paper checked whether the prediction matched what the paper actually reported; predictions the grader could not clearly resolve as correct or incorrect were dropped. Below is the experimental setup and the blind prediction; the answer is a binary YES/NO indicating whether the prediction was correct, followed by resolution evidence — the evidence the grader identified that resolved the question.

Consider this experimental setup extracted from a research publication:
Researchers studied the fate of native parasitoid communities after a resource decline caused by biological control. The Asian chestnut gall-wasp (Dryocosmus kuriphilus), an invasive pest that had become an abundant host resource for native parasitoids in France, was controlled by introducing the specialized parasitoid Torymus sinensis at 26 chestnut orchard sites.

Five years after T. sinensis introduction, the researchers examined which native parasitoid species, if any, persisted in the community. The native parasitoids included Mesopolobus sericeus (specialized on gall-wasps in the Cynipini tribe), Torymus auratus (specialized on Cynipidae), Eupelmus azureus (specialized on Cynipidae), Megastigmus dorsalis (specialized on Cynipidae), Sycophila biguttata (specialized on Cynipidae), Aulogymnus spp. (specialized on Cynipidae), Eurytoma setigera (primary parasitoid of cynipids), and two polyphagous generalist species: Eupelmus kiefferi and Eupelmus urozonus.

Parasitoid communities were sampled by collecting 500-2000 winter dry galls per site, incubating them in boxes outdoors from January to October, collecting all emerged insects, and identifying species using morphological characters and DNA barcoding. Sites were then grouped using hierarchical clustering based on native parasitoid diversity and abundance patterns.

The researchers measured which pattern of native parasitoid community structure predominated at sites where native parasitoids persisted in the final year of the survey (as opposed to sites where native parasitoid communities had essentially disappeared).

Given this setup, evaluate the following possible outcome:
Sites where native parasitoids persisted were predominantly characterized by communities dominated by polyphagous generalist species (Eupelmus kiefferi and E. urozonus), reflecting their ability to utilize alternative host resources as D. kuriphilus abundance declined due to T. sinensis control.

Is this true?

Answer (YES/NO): NO